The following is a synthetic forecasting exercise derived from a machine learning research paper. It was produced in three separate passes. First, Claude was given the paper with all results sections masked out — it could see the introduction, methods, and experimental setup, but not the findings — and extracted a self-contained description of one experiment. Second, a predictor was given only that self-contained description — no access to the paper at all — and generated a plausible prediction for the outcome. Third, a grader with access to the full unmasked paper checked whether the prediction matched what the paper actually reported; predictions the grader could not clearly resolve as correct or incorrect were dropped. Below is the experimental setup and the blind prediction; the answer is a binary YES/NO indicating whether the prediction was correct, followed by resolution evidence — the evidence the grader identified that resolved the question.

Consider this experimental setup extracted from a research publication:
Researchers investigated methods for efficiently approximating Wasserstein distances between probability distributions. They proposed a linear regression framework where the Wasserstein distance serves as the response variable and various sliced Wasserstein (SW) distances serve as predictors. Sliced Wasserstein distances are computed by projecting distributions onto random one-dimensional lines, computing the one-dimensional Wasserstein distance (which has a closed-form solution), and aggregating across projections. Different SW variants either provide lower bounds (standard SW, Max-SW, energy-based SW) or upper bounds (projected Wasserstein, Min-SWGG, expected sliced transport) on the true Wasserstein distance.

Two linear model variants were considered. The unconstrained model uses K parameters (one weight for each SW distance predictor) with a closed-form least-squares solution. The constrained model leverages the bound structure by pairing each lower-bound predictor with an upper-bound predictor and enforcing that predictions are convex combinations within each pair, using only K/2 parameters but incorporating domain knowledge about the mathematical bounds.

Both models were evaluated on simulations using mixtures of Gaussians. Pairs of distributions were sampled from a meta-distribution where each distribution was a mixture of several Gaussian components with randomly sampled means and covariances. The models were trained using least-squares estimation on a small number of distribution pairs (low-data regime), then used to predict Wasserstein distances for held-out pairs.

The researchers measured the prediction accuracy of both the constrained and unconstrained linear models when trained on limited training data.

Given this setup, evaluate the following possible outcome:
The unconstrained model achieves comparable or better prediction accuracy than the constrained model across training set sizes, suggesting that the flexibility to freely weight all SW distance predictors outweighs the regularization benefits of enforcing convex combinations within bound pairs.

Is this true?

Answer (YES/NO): NO